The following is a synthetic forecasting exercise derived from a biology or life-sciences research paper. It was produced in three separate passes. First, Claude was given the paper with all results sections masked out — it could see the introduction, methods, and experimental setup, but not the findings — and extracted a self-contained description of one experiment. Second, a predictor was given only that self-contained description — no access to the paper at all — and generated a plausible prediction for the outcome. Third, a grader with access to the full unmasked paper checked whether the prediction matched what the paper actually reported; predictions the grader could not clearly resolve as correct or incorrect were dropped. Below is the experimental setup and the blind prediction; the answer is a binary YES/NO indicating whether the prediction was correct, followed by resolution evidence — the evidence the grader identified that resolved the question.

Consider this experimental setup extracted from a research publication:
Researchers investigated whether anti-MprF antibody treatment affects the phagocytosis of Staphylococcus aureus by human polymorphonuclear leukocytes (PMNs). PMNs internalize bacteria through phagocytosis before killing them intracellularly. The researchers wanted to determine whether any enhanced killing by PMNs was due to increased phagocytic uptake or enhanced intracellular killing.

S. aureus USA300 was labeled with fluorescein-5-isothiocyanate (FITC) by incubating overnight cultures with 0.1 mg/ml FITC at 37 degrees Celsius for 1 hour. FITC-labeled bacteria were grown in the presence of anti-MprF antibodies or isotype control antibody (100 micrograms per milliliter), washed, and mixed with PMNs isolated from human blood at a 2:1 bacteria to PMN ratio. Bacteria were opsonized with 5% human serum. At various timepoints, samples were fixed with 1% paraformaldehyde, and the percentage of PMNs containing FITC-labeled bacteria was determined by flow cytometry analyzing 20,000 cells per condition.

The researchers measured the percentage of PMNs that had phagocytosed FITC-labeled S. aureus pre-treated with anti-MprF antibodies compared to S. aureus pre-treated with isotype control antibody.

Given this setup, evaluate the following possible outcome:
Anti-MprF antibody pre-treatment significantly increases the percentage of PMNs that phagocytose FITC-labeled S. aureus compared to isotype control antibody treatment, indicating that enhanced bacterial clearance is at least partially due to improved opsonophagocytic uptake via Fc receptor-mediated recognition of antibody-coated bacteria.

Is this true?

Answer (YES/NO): NO